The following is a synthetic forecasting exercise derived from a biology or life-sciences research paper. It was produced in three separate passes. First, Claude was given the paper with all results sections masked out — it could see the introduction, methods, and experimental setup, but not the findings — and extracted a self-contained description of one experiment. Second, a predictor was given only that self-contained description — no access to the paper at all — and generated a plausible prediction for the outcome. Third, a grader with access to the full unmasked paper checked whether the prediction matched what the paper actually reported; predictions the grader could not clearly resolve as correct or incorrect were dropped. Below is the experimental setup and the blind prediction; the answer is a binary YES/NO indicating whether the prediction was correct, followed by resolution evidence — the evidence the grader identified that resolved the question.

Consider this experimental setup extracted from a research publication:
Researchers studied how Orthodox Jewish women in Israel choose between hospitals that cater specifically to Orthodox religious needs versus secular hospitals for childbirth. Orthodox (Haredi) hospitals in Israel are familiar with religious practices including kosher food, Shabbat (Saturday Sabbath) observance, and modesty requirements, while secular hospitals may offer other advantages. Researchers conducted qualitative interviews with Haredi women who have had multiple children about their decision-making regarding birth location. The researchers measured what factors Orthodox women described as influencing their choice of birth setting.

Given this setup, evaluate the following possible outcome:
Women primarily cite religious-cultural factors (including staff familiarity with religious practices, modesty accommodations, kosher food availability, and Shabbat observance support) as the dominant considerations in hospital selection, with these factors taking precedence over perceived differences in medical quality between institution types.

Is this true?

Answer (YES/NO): NO